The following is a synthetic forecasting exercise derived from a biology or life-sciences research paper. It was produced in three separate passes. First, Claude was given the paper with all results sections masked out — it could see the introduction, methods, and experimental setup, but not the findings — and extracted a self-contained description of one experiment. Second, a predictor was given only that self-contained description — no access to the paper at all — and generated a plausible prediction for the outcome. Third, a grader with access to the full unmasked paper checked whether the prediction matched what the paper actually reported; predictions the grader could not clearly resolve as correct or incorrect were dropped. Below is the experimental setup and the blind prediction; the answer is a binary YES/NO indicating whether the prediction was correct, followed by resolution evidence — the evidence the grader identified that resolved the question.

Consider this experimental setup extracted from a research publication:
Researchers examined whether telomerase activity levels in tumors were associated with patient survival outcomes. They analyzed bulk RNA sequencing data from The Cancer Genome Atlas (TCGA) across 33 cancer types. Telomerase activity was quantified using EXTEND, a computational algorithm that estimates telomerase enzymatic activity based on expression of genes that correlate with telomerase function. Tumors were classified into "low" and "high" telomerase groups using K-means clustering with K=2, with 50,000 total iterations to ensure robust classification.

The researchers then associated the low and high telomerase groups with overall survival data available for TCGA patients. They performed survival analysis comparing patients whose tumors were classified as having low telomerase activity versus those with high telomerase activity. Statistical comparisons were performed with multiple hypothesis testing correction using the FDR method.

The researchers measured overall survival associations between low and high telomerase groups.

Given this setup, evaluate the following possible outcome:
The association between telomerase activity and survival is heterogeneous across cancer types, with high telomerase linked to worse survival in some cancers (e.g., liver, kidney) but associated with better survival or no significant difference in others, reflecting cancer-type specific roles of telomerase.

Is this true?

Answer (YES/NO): NO